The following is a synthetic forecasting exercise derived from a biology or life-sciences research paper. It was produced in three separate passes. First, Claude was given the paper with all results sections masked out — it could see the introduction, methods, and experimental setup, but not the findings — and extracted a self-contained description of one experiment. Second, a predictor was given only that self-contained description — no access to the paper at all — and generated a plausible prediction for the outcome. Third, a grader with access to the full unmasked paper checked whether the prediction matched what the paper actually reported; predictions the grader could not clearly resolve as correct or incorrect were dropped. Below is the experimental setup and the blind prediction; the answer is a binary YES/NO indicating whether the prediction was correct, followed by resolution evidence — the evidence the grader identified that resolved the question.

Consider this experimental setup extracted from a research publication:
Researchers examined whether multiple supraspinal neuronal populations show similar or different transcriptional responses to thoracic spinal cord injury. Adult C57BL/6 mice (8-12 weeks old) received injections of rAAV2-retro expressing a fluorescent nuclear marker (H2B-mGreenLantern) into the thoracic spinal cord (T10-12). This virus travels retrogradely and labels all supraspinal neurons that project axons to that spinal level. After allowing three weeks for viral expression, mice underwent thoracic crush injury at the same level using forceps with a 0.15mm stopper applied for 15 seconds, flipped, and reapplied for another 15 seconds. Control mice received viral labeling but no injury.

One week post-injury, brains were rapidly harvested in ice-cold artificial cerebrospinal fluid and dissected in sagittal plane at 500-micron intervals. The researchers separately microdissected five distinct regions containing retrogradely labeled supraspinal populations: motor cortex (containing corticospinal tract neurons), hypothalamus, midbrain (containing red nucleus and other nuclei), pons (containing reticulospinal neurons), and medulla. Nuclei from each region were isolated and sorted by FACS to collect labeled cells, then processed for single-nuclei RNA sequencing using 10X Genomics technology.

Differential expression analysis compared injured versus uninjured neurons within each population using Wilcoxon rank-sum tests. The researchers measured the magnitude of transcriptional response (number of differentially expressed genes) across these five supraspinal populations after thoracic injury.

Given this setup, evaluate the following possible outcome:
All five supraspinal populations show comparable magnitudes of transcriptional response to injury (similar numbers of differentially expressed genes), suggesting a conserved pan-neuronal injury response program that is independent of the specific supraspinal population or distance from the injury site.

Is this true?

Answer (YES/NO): NO